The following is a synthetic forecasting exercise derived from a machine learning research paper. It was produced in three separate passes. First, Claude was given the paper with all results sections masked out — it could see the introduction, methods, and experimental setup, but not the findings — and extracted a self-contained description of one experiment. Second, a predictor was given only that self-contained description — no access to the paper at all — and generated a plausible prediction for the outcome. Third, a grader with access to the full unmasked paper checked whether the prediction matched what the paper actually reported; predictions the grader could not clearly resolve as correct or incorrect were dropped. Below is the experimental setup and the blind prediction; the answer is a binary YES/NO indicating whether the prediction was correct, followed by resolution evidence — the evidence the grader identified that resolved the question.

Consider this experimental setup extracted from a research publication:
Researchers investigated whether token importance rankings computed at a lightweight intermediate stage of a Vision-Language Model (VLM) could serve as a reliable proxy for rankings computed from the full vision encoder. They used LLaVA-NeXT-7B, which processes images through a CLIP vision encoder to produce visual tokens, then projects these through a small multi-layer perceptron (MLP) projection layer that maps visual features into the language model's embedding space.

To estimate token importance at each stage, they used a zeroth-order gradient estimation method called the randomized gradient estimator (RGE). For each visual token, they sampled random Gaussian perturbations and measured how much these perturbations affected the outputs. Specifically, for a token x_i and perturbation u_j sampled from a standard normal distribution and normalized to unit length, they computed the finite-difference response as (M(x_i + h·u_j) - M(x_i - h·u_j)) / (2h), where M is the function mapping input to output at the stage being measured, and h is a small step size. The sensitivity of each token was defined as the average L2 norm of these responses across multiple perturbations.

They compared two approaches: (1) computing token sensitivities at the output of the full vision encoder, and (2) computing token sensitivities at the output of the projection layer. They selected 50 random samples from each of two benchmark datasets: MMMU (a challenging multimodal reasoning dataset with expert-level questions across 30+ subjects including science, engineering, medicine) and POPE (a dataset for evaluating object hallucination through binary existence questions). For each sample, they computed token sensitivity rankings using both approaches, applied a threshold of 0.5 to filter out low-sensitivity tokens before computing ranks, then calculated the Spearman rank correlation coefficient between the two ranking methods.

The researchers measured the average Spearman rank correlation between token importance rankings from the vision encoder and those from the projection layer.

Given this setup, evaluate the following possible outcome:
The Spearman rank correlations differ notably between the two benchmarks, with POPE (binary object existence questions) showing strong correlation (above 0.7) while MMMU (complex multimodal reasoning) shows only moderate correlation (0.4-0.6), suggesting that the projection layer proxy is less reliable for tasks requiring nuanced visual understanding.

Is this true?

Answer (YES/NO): NO